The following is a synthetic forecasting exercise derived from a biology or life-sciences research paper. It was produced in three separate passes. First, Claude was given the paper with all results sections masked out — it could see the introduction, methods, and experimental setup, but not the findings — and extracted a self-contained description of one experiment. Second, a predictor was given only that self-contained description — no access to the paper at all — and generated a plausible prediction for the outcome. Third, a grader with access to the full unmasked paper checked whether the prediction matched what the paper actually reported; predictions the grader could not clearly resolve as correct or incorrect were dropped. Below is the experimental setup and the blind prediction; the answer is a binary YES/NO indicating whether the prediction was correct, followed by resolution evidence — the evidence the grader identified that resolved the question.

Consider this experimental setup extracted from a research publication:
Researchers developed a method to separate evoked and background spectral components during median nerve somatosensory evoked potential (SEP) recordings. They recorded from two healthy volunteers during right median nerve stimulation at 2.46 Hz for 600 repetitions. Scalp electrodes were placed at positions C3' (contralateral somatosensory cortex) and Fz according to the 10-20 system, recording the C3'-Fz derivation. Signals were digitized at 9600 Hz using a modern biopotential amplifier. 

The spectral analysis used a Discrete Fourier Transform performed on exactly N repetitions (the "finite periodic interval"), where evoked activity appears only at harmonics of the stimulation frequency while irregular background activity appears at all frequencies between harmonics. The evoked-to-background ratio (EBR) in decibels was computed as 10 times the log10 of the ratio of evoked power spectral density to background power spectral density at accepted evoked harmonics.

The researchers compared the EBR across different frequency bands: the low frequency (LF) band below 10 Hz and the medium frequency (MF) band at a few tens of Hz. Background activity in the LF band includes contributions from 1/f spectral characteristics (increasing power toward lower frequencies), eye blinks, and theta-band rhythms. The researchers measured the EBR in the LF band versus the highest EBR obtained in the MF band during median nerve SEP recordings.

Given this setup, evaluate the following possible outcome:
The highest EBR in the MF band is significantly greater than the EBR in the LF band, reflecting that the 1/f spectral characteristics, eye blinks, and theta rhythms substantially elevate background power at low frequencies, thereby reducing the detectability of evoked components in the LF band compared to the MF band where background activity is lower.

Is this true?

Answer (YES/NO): YES